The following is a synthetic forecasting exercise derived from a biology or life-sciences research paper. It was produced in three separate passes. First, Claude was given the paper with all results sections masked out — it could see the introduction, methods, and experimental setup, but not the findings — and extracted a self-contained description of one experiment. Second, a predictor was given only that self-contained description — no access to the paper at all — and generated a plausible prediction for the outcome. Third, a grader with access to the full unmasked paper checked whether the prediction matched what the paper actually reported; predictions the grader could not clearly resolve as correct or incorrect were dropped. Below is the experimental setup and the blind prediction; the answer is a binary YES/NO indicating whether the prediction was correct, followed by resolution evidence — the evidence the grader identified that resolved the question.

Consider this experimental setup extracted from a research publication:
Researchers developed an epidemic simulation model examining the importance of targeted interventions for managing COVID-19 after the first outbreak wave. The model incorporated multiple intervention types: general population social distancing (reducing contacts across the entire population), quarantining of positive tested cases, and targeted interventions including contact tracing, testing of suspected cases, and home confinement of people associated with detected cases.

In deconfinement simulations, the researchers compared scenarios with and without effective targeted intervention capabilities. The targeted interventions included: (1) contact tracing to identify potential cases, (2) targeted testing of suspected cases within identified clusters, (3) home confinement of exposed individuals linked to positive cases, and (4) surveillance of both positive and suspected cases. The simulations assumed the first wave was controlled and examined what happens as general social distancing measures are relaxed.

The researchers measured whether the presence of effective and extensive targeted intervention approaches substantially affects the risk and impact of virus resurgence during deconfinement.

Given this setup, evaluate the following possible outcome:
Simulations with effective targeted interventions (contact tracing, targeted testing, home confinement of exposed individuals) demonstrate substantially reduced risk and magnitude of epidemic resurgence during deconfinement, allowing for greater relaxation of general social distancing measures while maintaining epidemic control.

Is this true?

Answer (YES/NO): YES